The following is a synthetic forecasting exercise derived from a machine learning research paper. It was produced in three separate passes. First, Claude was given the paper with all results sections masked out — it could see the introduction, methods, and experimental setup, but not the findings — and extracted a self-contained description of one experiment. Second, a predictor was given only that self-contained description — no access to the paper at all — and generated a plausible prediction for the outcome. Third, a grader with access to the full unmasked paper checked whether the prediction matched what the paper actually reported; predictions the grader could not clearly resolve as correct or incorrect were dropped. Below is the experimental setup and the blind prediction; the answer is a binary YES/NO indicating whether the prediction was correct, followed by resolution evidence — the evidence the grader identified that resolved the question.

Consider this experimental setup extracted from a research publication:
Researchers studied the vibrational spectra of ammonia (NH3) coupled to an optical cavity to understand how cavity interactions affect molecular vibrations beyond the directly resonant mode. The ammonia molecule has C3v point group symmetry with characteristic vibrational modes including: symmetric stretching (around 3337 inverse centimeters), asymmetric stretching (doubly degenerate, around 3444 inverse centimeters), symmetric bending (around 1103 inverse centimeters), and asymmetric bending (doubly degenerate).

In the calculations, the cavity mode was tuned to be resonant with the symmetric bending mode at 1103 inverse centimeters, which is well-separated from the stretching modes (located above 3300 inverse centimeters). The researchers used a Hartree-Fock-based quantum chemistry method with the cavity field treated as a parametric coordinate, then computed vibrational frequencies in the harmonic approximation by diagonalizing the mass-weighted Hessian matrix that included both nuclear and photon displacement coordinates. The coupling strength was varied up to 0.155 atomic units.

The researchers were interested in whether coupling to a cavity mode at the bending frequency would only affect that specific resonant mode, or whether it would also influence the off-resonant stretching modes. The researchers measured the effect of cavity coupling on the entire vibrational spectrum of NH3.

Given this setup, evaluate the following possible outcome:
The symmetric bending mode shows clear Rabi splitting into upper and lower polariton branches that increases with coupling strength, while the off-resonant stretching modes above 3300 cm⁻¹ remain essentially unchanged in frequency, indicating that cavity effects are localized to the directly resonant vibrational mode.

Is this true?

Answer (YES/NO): NO